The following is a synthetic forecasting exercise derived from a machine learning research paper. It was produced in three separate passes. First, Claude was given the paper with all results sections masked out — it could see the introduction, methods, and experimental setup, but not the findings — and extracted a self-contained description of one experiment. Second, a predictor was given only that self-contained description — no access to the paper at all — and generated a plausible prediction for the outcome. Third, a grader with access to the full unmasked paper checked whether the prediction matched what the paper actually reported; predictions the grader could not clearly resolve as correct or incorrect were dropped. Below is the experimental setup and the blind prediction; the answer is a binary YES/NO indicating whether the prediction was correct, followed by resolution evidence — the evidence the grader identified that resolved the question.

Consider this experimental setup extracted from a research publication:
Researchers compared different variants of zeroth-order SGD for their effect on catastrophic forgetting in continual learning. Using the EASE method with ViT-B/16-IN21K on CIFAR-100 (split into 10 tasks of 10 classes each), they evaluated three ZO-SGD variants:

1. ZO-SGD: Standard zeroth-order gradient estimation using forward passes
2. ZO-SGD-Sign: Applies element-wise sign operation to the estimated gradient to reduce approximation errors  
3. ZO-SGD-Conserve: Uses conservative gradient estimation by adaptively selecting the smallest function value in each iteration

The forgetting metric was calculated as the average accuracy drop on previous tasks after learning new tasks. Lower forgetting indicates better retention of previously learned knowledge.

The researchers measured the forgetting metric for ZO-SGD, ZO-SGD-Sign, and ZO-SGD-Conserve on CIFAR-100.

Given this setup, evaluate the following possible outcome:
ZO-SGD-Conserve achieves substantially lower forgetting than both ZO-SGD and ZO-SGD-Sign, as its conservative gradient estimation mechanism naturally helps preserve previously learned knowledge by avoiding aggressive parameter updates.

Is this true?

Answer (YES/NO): NO